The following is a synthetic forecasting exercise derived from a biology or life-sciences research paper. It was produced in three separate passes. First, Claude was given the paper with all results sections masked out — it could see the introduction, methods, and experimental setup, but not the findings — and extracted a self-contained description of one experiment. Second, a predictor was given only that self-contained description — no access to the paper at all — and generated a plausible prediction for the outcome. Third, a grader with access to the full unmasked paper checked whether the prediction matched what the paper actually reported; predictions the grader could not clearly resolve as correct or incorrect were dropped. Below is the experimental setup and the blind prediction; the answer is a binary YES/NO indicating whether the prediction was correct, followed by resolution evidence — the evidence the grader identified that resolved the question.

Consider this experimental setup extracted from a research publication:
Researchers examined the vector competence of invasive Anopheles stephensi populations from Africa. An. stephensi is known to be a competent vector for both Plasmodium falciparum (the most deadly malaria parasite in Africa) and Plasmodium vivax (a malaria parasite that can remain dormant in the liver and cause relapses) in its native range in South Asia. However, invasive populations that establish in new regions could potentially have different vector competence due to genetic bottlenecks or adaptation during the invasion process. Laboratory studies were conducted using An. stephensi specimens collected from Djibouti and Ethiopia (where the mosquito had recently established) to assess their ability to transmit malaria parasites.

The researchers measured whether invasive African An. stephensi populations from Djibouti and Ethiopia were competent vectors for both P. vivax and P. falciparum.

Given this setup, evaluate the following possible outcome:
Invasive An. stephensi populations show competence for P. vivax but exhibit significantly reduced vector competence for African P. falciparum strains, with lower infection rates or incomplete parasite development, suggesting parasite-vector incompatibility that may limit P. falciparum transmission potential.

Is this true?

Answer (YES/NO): NO